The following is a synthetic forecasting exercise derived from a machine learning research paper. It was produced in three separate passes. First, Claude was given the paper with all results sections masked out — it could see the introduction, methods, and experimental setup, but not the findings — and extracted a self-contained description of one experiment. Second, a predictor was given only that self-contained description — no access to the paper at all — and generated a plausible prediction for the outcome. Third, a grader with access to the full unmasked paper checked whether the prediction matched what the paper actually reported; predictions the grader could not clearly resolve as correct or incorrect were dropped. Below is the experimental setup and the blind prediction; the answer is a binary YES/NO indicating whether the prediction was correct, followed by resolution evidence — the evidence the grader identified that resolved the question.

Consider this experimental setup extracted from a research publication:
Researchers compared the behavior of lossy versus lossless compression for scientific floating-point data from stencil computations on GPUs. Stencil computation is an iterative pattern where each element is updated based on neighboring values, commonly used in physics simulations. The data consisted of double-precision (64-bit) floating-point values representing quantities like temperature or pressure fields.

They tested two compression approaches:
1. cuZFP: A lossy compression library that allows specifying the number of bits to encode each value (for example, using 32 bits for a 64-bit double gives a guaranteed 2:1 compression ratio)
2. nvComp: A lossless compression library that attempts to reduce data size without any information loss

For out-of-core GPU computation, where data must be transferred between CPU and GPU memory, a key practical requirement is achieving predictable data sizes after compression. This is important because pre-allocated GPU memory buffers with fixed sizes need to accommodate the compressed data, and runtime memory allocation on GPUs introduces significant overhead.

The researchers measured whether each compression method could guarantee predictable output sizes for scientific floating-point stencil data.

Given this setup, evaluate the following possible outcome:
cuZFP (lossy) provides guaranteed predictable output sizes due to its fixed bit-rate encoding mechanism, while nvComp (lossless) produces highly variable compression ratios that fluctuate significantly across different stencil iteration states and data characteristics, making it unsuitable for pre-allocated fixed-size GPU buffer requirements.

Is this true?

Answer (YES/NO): NO